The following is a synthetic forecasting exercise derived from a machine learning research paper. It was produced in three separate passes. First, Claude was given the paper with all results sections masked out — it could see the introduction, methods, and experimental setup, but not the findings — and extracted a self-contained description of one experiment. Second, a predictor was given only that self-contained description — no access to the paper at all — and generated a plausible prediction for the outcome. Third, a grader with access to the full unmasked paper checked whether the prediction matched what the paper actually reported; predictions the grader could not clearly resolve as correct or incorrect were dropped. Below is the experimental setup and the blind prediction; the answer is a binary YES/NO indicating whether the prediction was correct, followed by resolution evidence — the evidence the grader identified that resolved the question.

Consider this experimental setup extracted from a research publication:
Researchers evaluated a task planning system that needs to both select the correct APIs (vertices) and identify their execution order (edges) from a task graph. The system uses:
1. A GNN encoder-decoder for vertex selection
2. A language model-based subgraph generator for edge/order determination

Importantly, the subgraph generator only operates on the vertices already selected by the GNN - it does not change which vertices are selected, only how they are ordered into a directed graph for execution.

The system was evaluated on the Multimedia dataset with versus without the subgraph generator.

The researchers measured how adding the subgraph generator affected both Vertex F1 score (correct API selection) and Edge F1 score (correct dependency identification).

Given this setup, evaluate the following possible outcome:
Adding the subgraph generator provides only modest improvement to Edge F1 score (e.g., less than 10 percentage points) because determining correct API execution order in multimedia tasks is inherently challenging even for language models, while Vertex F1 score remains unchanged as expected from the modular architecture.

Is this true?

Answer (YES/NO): NO